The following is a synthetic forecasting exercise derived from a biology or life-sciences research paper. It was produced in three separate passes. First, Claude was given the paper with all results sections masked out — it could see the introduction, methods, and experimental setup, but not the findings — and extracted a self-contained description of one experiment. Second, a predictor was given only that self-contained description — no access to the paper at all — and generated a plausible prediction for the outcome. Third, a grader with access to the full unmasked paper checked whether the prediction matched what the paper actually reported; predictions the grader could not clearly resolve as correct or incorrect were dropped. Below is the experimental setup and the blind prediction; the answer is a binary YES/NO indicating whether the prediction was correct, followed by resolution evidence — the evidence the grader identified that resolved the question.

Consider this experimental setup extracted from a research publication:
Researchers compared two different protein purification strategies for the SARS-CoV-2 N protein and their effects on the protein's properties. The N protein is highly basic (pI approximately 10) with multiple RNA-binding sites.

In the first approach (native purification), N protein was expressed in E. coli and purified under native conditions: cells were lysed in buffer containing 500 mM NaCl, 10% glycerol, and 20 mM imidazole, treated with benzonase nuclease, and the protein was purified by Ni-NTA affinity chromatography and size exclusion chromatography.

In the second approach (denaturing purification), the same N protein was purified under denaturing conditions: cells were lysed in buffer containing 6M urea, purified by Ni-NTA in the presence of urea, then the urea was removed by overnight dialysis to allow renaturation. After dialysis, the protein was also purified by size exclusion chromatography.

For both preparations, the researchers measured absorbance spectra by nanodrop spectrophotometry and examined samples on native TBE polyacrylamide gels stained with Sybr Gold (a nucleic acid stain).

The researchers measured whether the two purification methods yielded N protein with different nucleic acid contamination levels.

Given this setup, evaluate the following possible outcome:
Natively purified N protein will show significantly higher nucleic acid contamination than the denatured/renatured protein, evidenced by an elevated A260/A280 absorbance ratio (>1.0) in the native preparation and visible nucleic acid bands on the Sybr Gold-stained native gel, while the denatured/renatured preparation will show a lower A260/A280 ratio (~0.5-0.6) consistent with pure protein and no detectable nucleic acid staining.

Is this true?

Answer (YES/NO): NO